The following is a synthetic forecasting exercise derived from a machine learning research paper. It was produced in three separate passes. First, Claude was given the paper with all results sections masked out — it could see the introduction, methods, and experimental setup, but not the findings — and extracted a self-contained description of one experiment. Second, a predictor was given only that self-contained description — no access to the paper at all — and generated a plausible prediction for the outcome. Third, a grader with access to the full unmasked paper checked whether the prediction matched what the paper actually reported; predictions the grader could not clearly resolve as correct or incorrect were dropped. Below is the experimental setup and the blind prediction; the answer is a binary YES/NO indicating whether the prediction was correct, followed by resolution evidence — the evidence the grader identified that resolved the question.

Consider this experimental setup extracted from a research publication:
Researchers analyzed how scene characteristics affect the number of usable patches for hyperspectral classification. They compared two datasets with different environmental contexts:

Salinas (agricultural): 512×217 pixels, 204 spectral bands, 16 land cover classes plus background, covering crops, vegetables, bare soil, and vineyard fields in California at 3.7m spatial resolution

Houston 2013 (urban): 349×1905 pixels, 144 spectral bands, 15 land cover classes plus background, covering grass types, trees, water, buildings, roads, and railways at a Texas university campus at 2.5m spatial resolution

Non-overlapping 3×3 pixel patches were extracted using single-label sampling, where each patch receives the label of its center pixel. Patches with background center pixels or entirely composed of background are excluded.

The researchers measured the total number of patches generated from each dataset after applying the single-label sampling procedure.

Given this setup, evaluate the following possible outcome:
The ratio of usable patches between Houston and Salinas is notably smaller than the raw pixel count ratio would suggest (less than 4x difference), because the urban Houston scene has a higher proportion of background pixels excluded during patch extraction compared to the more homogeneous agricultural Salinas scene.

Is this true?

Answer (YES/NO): NO